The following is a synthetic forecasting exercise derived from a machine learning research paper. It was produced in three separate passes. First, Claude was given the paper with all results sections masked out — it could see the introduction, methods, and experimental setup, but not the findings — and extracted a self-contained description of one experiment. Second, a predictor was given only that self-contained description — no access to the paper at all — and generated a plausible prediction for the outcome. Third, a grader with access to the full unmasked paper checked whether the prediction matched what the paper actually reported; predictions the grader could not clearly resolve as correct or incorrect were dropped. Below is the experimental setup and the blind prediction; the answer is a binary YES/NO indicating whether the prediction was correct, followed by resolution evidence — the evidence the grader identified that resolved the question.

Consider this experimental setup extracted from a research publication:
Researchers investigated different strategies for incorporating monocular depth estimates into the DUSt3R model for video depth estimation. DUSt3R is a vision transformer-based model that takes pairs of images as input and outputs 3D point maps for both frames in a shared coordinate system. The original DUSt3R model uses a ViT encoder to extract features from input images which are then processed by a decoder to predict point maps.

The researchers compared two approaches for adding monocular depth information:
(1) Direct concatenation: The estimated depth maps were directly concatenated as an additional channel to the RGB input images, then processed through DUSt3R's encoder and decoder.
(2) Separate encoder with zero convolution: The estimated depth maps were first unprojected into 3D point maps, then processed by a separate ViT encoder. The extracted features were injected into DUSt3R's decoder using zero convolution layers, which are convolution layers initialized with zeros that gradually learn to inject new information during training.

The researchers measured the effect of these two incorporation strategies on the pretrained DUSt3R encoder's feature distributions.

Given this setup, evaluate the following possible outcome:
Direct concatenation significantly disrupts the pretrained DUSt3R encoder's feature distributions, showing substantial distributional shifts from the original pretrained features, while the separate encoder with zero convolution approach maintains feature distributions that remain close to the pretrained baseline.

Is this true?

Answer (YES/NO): YES